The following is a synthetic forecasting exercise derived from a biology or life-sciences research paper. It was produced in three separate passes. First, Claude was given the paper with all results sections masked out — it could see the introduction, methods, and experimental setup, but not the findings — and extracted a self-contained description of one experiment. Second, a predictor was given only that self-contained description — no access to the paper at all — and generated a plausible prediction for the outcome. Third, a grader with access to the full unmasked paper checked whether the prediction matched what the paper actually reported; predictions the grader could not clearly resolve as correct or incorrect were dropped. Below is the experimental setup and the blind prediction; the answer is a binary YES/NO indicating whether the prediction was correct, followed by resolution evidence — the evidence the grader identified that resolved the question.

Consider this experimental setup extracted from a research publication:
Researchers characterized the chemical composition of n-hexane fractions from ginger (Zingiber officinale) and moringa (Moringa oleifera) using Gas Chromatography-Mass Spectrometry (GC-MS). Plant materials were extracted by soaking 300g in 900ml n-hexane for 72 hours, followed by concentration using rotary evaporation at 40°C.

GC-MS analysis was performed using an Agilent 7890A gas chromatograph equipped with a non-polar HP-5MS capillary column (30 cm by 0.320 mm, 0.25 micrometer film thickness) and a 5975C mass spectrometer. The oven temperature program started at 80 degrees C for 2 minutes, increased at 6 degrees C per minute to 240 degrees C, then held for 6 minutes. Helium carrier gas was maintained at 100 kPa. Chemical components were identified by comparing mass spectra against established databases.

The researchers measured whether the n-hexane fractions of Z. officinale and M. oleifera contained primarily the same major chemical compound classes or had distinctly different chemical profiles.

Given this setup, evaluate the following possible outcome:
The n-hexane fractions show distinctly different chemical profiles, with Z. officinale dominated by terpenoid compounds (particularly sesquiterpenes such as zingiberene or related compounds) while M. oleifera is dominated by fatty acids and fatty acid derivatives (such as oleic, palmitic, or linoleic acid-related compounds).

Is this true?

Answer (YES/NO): YES